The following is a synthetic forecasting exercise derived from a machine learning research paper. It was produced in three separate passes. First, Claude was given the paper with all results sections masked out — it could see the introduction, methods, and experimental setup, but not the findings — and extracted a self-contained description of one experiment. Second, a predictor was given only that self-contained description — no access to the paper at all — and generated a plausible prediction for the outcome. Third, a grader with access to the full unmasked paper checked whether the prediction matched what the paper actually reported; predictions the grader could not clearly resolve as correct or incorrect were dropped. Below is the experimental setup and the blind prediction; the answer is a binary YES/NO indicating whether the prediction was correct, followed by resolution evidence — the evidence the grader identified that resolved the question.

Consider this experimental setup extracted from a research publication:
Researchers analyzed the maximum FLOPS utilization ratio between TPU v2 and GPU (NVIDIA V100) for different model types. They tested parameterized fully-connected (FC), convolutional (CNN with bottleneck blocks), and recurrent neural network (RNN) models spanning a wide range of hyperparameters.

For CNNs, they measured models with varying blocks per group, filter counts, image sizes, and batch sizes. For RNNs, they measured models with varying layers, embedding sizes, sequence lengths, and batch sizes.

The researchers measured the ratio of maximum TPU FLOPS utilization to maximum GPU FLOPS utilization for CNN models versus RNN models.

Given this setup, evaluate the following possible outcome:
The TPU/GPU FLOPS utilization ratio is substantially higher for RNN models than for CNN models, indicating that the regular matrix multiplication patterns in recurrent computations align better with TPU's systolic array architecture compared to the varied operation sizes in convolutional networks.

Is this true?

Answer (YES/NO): NO